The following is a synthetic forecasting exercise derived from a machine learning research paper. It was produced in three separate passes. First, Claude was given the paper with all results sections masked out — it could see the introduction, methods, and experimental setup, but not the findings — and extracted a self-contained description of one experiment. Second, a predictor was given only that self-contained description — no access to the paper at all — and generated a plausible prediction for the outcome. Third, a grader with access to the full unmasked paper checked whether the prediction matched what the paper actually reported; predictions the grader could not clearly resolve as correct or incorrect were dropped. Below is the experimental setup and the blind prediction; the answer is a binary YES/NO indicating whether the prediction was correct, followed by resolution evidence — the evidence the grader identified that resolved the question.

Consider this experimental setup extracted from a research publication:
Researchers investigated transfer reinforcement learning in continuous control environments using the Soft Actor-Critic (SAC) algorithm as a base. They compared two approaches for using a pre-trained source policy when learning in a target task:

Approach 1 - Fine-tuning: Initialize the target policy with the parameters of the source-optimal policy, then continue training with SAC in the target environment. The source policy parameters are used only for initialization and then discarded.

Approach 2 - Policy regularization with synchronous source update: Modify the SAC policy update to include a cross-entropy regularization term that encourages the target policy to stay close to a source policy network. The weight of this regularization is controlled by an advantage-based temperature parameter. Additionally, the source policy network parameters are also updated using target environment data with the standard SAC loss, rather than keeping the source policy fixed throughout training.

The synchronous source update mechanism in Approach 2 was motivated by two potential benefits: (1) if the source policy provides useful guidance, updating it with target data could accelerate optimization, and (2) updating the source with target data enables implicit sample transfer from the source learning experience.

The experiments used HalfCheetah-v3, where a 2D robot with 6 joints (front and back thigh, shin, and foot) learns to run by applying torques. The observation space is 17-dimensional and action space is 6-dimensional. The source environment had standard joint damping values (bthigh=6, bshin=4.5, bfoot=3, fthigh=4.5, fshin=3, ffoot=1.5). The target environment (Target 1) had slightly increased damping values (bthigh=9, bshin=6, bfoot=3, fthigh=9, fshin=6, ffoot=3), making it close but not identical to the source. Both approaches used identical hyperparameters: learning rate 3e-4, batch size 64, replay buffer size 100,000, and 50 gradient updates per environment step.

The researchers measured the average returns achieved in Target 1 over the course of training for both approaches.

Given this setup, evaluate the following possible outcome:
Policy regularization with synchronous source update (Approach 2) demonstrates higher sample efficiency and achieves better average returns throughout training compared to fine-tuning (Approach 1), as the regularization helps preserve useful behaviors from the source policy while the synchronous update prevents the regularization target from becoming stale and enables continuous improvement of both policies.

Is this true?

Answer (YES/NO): NO